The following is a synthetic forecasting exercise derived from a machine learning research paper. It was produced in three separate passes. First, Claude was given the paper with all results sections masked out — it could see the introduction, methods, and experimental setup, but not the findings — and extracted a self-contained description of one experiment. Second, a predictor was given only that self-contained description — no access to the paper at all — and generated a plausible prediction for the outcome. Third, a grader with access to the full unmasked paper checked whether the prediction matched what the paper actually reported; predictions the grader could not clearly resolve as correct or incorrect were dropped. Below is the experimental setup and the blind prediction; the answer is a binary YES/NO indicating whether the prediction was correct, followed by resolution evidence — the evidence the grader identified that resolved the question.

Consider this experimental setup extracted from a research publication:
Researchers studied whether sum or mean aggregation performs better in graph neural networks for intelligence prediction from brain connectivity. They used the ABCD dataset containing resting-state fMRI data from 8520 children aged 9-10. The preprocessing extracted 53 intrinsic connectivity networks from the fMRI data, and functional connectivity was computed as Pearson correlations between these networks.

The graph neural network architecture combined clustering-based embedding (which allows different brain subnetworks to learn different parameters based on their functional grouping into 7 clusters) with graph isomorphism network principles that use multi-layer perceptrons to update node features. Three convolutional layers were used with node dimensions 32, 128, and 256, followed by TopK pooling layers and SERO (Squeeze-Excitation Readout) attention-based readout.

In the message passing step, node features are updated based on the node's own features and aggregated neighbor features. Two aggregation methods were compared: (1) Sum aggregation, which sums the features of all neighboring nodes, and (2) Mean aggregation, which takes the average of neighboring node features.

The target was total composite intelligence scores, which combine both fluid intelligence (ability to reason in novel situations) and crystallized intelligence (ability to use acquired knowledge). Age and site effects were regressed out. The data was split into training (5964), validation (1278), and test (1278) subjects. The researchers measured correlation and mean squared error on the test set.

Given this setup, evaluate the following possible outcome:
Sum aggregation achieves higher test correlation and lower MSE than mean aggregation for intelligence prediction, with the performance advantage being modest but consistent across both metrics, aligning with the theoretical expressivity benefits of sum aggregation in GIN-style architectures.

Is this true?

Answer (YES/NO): YES